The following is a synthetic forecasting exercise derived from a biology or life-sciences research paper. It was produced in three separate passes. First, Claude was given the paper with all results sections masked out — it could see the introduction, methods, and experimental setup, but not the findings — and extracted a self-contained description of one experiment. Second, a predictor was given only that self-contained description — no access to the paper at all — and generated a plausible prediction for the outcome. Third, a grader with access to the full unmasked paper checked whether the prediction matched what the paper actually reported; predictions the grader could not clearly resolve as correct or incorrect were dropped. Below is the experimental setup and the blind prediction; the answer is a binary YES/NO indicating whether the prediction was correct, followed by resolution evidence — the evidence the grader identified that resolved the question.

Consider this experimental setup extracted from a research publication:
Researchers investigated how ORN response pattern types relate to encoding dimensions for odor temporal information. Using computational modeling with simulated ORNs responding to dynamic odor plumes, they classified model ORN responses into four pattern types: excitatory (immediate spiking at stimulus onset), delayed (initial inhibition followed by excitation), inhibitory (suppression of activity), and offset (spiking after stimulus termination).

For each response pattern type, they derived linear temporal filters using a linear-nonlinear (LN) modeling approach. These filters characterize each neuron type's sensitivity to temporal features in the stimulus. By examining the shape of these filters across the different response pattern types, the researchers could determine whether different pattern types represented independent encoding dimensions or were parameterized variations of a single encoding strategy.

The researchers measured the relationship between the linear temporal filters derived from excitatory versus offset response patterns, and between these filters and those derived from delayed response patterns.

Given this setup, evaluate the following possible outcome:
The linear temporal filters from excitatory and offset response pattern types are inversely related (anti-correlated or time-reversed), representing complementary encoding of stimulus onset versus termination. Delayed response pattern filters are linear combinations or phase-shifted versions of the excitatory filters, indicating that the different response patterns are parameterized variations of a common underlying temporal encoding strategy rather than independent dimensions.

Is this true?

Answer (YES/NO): NO